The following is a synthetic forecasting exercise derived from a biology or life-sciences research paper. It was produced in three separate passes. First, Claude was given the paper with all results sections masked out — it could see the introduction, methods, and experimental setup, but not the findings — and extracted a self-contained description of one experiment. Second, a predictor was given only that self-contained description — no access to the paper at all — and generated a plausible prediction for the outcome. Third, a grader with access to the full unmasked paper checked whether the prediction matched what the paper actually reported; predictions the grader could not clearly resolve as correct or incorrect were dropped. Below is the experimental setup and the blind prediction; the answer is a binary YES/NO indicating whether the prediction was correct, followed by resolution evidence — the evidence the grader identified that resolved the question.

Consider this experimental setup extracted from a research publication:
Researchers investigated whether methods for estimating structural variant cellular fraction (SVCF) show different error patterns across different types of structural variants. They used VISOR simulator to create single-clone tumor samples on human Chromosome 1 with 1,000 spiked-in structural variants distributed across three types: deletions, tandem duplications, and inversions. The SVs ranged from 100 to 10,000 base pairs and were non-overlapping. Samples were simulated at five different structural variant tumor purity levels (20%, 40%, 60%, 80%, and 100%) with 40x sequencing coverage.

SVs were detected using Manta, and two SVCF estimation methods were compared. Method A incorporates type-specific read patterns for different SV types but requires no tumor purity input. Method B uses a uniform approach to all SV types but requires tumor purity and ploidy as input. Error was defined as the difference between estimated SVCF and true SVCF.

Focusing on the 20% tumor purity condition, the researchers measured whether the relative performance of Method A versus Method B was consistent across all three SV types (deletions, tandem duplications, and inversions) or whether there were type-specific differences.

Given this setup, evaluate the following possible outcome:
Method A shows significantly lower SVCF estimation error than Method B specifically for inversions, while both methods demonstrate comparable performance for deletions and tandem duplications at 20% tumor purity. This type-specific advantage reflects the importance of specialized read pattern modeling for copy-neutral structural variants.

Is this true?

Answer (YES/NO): NO